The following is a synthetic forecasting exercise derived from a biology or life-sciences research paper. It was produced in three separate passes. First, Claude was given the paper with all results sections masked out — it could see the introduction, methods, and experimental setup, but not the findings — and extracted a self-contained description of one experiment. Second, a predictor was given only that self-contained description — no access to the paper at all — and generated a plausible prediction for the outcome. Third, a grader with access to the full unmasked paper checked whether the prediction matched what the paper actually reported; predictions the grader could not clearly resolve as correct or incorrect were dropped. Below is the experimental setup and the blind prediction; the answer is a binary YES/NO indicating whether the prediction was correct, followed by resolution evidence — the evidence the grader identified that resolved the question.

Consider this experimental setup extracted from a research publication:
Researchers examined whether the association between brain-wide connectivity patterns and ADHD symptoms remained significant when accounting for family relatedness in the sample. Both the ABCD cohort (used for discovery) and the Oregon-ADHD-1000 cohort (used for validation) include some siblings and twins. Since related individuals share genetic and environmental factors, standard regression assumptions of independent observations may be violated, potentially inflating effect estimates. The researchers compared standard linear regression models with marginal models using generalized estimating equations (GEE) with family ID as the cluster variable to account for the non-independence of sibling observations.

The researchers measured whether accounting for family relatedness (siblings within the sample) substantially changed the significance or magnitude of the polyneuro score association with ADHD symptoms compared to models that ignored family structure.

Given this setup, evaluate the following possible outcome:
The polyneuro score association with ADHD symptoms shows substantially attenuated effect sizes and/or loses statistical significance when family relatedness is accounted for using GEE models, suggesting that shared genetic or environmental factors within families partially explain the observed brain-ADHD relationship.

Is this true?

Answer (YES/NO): NO